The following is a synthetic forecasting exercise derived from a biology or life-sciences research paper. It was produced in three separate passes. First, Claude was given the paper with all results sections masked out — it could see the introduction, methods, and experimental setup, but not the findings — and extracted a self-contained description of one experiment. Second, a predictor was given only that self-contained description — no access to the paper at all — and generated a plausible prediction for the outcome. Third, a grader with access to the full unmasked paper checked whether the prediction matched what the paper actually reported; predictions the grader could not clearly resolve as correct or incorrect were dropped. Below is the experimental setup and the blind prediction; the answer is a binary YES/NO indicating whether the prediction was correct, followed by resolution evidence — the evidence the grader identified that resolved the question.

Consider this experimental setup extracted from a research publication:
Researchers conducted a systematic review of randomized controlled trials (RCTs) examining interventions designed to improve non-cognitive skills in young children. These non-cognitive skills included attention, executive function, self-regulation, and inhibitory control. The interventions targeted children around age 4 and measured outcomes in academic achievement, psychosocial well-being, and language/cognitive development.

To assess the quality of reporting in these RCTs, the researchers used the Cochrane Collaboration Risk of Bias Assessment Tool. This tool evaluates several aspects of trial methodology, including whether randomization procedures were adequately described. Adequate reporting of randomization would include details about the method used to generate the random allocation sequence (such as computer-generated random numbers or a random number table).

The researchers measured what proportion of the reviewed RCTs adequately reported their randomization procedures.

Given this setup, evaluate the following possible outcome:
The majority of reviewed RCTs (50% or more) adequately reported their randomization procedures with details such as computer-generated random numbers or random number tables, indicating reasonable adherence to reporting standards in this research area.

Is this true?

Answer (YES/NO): NO